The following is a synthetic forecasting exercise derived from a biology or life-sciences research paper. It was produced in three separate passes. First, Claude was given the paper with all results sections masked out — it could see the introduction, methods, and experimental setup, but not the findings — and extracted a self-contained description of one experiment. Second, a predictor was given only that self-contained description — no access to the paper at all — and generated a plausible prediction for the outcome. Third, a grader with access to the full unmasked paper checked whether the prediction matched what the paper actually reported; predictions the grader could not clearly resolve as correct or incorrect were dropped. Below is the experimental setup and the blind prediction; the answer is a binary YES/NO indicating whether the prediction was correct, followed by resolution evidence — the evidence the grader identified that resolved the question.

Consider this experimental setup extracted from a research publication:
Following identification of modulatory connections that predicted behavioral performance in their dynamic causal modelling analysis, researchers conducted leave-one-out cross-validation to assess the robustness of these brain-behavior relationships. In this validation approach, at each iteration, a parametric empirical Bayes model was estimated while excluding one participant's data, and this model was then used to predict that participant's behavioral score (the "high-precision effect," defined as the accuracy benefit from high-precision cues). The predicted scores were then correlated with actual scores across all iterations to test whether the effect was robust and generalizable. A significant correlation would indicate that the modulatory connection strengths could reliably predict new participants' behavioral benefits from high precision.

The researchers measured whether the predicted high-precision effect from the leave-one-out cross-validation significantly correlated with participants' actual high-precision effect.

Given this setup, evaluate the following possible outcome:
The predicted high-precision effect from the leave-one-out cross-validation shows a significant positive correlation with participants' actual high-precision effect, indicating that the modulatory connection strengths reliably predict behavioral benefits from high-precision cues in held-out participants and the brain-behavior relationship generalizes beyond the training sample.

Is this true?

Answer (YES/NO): YES